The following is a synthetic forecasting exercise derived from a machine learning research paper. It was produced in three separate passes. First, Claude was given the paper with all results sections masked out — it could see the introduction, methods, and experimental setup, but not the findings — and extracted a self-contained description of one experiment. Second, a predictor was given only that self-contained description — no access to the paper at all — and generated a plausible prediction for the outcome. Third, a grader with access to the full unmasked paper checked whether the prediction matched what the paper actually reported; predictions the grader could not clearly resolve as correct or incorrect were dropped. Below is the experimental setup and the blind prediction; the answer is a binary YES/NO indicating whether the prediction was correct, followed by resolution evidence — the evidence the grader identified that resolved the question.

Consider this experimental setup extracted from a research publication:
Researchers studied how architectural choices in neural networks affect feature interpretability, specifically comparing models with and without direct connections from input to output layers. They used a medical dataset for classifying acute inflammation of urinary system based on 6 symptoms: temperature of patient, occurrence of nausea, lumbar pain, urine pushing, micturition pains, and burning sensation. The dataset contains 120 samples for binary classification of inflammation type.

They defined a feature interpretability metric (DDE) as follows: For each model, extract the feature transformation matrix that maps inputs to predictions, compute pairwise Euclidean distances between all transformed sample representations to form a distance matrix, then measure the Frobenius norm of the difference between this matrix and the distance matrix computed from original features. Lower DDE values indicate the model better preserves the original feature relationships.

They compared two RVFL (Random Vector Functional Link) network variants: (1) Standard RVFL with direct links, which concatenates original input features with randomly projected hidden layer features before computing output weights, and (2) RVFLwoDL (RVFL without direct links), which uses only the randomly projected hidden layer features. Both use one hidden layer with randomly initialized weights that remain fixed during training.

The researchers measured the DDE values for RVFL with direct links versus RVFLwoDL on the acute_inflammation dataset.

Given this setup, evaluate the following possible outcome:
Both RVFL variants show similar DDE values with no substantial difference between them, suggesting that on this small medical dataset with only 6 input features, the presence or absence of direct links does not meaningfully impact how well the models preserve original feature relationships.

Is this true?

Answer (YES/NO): NO